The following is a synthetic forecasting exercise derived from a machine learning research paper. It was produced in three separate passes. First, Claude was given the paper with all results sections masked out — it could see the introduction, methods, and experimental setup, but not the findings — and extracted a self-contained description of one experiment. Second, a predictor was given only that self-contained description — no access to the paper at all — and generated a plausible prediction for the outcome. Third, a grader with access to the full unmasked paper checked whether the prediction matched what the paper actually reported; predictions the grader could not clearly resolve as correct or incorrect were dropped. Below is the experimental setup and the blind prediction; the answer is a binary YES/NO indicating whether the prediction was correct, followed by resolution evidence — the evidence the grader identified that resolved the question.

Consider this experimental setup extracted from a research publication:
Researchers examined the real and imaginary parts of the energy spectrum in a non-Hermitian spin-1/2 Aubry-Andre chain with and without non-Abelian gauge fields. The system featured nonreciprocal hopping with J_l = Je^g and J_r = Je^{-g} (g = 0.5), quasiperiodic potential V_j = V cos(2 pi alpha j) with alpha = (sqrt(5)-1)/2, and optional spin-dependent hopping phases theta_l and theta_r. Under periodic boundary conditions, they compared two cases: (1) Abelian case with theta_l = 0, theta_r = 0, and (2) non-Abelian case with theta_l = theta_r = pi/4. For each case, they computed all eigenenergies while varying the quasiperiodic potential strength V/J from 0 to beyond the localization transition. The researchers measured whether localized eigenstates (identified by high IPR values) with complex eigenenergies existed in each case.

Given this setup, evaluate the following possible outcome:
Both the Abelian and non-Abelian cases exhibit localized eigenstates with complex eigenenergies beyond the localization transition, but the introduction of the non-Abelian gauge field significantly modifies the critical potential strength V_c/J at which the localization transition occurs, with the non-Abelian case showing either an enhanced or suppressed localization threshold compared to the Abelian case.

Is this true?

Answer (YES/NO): YES